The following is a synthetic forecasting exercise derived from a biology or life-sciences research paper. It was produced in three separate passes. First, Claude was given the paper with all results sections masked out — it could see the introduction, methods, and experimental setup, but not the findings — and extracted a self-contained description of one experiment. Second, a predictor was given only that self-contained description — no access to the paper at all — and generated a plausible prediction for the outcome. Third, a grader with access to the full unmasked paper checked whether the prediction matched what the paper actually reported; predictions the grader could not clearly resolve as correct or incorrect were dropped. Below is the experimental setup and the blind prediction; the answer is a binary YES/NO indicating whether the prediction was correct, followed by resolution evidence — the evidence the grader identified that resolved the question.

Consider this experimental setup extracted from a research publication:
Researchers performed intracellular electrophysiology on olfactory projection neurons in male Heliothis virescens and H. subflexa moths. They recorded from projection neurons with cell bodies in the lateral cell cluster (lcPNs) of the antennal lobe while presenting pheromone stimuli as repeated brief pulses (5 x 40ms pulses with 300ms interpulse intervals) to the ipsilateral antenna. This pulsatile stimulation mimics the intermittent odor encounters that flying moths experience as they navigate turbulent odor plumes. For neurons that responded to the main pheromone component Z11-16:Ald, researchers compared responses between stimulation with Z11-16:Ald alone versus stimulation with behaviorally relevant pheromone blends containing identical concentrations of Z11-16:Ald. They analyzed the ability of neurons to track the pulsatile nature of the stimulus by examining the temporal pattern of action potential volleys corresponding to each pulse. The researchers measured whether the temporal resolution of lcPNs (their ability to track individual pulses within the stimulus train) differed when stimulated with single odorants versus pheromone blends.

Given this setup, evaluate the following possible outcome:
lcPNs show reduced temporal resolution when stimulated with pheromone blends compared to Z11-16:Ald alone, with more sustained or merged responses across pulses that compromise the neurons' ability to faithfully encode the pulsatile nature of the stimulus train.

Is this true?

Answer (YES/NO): NO